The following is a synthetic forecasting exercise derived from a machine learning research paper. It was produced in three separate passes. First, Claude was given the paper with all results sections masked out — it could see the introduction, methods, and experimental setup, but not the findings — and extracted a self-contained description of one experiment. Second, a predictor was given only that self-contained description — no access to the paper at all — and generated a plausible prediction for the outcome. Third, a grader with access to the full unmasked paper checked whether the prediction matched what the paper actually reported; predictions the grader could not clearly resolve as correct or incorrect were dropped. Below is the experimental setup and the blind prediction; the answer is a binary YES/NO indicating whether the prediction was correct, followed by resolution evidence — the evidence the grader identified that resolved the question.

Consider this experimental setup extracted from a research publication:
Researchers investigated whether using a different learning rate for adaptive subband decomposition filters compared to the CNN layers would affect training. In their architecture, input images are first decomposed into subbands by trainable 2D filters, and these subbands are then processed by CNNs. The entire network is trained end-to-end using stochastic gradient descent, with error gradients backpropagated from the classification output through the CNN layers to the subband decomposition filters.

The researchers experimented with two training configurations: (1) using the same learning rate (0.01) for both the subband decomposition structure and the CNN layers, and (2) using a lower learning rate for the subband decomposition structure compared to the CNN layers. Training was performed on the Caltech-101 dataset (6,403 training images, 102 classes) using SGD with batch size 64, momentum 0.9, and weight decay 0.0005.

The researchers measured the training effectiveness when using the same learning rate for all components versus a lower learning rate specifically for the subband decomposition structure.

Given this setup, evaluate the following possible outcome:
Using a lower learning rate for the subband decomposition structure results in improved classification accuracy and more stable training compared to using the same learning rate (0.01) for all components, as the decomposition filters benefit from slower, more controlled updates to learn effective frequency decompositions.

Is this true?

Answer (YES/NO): YES